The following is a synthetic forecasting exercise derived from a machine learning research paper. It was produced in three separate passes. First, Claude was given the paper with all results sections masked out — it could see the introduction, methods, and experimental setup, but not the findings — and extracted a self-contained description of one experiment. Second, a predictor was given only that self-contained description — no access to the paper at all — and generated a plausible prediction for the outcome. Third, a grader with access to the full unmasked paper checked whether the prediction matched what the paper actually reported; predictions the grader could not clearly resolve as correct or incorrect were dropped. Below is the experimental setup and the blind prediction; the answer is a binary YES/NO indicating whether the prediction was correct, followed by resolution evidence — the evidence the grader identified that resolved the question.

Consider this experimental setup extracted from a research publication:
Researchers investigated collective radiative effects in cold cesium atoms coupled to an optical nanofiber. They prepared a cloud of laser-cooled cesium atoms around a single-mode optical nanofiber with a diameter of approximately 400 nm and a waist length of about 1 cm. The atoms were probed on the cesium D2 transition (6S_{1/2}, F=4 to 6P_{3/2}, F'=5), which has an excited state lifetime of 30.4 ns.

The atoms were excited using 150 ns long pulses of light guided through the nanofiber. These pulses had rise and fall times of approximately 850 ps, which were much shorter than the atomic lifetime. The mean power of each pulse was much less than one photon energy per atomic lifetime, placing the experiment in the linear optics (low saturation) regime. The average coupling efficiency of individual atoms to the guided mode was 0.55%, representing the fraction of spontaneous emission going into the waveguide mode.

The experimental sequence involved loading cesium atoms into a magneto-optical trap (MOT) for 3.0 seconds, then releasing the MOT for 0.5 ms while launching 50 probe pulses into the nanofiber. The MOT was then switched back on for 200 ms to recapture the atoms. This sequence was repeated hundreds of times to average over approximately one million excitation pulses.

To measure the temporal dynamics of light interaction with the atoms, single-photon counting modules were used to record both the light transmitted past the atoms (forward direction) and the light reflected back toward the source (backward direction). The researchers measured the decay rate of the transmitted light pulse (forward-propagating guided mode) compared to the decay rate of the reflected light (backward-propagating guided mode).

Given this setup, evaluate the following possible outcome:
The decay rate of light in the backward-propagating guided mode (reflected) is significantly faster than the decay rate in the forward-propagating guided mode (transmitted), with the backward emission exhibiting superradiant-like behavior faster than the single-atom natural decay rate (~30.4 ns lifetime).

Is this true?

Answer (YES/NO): NO